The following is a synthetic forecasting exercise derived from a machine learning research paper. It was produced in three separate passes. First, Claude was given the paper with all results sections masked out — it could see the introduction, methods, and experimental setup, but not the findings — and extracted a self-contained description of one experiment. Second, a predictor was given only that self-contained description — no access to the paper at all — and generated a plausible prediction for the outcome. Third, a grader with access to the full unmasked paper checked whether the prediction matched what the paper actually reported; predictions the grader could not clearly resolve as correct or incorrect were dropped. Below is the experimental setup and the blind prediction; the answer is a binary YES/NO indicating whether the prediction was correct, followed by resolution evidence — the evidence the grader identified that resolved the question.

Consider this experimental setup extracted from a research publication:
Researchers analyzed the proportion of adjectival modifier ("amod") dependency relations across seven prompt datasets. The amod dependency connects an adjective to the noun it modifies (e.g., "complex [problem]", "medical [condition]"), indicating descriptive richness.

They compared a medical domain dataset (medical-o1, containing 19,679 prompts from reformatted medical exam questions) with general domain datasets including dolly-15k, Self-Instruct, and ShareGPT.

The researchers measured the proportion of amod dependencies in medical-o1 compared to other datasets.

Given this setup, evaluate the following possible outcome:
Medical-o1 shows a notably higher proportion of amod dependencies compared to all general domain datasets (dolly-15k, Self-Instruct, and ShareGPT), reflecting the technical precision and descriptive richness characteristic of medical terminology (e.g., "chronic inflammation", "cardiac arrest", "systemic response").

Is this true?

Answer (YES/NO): YES